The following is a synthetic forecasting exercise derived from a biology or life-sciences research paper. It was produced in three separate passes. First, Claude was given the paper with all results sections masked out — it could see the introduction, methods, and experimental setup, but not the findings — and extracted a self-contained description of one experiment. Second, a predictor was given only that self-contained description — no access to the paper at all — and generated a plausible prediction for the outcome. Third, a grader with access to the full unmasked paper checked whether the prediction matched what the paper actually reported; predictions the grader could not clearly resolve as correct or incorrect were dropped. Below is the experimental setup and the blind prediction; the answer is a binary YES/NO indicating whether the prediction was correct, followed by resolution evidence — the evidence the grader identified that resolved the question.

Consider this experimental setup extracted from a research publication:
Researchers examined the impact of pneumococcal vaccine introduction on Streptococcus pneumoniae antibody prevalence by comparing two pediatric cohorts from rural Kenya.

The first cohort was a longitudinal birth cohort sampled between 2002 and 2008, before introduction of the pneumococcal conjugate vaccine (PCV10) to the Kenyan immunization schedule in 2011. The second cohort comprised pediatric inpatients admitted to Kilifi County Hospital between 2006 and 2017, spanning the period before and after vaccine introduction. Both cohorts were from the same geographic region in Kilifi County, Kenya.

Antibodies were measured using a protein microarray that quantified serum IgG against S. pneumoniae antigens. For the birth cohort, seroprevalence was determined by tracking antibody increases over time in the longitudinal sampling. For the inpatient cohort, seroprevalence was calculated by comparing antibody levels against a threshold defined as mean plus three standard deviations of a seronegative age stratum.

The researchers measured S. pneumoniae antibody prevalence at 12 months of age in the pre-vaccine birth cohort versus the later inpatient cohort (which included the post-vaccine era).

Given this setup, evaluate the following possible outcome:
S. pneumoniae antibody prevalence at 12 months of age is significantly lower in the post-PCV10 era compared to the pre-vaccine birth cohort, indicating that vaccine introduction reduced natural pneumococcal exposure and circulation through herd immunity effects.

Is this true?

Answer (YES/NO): YES